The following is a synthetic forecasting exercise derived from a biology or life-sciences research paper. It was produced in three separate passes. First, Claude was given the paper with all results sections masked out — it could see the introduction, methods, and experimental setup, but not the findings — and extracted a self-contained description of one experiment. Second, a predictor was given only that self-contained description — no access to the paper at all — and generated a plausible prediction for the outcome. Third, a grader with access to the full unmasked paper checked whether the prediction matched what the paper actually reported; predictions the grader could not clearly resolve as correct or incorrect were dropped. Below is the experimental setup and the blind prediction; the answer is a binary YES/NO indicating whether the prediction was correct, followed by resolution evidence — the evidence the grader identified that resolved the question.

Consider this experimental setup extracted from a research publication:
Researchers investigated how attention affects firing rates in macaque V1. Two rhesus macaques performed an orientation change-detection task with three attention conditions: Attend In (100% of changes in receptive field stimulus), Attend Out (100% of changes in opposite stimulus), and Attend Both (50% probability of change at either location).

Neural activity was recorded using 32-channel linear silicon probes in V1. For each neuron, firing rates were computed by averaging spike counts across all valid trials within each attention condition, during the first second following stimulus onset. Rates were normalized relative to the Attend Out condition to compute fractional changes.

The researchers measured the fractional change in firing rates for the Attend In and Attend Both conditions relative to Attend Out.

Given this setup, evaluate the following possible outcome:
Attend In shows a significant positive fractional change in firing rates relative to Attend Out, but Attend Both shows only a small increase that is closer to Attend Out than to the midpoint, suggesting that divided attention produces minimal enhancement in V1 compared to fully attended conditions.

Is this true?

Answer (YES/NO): NO